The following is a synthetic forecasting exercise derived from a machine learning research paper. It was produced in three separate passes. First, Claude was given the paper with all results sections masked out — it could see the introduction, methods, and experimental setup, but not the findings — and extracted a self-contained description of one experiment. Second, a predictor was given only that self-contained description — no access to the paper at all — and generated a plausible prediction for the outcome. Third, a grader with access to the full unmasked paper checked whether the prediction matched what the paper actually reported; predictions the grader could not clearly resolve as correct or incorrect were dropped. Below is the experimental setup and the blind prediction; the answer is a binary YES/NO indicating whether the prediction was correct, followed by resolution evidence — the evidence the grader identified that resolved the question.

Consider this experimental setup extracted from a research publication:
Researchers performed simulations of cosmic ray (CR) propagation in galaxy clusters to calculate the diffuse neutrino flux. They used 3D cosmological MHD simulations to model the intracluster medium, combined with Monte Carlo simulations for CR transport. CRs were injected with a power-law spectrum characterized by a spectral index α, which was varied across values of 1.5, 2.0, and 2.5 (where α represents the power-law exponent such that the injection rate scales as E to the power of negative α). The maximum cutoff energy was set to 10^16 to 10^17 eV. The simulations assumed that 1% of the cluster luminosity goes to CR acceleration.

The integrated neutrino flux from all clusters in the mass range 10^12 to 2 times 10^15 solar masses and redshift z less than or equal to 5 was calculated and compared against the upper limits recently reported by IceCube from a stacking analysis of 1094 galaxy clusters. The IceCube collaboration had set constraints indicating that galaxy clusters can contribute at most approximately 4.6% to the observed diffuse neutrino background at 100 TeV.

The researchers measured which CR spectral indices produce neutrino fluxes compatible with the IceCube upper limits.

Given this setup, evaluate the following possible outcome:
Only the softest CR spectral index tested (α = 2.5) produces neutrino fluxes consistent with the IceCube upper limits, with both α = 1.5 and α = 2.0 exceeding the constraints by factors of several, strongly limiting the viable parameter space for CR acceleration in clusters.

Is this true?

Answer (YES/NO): NO